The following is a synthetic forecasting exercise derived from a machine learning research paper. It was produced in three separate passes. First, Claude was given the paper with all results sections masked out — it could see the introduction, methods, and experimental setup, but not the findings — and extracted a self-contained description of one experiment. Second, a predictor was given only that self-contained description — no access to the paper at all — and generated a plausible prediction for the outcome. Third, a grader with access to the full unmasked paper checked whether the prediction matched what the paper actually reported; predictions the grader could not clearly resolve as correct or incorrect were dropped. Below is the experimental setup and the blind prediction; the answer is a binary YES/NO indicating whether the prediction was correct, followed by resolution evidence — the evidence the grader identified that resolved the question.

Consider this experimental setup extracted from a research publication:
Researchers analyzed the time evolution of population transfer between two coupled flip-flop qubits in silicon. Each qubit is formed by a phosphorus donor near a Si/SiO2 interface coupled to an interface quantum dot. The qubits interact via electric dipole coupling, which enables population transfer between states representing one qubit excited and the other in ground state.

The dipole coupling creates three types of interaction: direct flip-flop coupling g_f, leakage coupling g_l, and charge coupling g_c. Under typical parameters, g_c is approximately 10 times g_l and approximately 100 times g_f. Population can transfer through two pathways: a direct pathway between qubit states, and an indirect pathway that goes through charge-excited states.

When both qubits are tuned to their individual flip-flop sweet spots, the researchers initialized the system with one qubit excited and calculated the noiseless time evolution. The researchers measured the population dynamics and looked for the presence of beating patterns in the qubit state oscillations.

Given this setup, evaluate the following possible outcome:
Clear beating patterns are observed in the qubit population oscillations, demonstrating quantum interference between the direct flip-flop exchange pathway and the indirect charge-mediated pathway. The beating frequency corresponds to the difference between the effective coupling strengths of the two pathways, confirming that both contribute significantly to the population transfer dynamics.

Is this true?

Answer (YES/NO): YES